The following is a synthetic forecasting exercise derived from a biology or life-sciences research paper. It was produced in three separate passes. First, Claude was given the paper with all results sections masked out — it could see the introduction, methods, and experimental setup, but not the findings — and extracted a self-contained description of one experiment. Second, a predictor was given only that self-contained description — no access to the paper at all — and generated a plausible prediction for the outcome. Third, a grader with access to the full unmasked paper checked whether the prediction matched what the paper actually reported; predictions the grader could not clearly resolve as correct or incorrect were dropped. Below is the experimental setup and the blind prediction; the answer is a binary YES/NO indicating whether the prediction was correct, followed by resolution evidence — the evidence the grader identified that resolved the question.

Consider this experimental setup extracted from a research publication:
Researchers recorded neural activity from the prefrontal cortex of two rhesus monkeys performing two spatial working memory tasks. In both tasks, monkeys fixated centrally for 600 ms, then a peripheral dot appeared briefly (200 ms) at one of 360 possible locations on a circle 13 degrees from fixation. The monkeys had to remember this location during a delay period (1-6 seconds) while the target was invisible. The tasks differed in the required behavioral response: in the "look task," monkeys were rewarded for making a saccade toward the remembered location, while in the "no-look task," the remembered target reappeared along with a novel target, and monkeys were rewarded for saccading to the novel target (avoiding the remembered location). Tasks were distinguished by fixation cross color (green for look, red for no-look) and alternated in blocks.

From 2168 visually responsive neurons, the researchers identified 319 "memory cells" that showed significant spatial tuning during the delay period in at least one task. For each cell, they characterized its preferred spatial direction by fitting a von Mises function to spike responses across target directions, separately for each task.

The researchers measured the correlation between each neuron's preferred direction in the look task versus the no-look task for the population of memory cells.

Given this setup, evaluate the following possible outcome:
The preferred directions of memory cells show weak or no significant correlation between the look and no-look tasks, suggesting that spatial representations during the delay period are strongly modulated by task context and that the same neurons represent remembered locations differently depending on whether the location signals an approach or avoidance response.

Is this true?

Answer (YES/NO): NO